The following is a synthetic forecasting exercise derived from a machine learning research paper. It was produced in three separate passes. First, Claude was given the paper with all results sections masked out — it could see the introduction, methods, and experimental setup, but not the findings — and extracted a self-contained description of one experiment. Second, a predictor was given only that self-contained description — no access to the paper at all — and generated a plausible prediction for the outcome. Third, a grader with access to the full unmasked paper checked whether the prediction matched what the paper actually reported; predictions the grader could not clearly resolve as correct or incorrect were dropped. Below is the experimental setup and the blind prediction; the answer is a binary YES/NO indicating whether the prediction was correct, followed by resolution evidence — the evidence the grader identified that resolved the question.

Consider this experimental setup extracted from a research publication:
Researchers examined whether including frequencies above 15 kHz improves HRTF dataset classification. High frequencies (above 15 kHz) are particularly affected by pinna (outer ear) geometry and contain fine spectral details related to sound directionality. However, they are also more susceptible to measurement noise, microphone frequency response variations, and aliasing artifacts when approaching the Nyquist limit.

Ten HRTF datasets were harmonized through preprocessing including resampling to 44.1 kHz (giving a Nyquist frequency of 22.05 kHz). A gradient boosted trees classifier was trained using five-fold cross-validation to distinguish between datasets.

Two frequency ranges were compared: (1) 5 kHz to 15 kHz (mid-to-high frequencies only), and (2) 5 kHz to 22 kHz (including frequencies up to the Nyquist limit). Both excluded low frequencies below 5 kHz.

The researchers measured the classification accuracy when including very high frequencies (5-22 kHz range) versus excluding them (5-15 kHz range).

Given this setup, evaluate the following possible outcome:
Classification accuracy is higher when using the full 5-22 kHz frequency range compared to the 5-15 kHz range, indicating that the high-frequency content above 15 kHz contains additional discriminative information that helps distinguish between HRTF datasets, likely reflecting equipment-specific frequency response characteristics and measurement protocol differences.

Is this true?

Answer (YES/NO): YES